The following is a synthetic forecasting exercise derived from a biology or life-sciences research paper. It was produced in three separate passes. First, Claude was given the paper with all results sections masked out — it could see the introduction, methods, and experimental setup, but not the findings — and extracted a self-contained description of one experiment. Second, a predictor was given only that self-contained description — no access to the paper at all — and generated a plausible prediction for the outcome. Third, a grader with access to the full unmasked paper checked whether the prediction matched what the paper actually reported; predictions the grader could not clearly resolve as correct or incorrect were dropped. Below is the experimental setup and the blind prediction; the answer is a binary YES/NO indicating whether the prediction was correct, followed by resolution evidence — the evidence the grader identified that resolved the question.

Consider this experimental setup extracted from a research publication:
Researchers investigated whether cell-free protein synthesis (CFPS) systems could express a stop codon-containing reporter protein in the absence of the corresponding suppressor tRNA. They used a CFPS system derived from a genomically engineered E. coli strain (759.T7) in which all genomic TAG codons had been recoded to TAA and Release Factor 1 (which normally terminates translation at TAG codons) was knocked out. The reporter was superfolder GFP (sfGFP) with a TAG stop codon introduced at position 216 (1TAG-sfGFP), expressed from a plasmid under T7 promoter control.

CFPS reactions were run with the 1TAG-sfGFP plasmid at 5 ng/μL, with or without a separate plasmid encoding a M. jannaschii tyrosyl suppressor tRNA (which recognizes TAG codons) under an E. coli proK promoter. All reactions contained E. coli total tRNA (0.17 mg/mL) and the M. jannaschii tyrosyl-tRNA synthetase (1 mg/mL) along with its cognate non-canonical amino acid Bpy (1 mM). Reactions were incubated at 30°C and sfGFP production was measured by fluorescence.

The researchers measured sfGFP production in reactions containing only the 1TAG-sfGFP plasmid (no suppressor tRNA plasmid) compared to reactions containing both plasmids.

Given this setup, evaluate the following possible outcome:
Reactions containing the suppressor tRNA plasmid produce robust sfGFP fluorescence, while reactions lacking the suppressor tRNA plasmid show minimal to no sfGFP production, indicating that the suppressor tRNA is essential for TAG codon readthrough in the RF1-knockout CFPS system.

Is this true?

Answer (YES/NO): NO